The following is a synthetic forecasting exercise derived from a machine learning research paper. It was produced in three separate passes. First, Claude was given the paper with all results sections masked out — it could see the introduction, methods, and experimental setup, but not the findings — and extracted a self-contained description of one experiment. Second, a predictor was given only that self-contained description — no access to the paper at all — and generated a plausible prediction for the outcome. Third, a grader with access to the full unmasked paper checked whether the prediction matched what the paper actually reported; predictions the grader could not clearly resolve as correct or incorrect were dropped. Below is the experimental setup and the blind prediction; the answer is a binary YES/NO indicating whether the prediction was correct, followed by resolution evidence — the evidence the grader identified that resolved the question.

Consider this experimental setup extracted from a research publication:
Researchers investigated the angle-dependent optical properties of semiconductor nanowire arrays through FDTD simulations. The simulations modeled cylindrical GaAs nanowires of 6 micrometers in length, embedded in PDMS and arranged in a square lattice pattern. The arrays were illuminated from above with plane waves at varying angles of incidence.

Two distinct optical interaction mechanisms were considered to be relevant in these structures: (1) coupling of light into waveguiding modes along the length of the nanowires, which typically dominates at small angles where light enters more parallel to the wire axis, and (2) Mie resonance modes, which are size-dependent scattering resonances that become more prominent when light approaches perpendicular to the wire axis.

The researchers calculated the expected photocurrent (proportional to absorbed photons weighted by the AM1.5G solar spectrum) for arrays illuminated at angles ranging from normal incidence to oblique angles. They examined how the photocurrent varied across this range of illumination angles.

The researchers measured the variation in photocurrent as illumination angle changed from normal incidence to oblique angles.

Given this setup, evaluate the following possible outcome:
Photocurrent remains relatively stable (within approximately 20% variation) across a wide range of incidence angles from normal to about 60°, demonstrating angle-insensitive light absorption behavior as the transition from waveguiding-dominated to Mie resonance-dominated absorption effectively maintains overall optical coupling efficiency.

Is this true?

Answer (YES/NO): YES